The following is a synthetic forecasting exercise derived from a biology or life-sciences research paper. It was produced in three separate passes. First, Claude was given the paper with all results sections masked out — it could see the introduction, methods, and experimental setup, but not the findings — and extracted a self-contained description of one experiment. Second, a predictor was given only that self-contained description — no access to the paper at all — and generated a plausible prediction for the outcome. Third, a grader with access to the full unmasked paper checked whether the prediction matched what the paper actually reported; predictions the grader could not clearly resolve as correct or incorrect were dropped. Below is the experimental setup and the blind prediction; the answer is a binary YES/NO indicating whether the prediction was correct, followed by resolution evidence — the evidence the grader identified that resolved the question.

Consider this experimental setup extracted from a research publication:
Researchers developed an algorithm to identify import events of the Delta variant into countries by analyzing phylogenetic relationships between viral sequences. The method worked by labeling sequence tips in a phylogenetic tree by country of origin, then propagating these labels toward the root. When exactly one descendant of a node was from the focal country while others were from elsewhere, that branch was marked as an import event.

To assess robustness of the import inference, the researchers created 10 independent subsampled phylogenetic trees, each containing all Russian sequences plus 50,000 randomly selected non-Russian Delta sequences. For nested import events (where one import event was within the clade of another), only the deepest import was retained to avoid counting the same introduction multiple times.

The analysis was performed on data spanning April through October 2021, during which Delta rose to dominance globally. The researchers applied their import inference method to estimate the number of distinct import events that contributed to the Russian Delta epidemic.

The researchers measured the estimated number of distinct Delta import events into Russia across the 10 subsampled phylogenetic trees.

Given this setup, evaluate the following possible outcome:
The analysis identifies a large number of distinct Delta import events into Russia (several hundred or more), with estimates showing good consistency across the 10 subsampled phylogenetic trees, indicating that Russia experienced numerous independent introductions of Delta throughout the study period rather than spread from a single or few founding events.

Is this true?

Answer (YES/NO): NO